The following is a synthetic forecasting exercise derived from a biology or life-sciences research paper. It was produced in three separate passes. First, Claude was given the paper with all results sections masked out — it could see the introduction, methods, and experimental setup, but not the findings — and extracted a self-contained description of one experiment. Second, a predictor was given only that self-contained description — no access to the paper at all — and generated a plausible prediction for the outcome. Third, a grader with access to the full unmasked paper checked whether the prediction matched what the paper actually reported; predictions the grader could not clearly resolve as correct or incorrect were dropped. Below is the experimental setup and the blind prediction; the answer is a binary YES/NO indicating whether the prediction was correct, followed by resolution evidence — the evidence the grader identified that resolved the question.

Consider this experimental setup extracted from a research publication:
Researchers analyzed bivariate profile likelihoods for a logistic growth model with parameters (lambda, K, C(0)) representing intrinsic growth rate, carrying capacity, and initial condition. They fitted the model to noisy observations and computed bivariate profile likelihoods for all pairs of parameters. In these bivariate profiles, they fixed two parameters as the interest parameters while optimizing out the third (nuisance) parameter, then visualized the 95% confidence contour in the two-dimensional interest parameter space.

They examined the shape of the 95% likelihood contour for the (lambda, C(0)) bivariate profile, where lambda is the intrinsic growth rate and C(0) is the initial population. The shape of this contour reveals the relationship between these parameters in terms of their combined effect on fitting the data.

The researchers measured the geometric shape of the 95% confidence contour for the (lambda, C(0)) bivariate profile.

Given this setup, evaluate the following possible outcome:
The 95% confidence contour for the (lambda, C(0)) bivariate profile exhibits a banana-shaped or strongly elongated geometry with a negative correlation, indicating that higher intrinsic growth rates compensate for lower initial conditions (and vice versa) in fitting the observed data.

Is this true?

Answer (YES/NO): YES